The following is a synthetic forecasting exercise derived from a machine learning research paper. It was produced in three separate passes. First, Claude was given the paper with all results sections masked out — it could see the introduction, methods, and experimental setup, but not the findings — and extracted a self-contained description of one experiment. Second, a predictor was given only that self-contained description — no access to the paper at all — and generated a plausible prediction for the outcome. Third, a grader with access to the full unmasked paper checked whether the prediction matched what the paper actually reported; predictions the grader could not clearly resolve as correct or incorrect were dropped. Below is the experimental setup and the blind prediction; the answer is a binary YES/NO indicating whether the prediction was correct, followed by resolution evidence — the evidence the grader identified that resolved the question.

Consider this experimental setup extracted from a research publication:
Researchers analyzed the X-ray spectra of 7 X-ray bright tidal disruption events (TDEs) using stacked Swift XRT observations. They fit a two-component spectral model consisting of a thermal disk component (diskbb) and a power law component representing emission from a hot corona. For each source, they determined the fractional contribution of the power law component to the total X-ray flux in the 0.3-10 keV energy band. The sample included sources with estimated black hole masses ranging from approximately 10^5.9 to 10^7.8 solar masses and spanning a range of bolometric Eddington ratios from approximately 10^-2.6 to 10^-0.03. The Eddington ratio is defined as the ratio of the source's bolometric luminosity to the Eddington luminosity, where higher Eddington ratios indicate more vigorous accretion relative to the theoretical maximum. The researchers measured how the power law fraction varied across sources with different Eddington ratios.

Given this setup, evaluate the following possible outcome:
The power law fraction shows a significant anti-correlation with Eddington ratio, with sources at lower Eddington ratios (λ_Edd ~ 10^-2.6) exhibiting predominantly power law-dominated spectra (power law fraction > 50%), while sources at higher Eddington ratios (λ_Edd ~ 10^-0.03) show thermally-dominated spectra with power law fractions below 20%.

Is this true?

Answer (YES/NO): YES